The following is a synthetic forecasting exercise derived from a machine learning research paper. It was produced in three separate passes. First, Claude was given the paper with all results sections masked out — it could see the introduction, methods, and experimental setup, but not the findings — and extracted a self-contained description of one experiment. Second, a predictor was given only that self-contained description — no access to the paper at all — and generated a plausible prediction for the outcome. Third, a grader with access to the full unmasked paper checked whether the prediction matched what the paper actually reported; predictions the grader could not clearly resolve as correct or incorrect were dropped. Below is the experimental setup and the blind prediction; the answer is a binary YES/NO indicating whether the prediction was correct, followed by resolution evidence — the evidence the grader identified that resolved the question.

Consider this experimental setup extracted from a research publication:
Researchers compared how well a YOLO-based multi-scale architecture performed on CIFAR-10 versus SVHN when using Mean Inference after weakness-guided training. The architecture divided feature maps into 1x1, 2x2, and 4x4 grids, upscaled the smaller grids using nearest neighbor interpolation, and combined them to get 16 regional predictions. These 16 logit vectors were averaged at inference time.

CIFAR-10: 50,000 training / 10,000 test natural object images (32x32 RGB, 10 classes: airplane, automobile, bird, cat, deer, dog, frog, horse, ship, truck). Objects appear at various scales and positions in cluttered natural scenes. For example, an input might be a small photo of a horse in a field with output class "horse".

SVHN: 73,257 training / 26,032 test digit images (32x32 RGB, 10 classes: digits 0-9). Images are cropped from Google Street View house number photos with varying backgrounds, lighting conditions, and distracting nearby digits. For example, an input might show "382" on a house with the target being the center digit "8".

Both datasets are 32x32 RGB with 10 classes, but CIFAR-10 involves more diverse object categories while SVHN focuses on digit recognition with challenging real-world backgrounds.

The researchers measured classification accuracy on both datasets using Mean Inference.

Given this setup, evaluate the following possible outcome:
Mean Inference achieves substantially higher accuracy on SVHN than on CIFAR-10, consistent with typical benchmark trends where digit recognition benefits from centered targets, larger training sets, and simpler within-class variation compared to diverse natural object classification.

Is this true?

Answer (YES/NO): YES